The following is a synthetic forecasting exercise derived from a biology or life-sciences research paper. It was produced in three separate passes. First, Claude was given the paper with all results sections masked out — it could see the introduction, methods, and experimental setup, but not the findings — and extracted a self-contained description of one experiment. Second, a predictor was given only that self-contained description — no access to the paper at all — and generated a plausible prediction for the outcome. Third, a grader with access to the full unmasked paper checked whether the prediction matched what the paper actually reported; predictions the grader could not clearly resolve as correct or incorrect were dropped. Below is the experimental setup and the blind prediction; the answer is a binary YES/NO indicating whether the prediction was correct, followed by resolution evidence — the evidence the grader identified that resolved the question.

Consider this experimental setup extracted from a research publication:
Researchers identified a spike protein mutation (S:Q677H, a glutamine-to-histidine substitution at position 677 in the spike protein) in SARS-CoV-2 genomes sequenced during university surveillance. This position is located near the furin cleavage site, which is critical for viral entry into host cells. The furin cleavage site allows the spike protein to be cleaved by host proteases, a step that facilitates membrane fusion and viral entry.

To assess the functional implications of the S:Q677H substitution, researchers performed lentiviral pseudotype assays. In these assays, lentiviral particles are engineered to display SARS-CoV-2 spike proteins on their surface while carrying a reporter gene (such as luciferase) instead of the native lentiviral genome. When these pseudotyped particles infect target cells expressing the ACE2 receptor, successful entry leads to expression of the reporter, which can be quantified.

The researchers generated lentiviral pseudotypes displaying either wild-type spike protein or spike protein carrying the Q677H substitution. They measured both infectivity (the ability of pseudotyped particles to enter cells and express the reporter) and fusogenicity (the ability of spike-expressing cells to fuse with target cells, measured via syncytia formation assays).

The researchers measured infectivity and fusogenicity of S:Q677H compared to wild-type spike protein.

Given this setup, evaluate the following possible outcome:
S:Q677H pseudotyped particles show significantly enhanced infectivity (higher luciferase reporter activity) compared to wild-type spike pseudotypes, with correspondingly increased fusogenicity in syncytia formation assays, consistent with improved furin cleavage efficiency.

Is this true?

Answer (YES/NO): NO